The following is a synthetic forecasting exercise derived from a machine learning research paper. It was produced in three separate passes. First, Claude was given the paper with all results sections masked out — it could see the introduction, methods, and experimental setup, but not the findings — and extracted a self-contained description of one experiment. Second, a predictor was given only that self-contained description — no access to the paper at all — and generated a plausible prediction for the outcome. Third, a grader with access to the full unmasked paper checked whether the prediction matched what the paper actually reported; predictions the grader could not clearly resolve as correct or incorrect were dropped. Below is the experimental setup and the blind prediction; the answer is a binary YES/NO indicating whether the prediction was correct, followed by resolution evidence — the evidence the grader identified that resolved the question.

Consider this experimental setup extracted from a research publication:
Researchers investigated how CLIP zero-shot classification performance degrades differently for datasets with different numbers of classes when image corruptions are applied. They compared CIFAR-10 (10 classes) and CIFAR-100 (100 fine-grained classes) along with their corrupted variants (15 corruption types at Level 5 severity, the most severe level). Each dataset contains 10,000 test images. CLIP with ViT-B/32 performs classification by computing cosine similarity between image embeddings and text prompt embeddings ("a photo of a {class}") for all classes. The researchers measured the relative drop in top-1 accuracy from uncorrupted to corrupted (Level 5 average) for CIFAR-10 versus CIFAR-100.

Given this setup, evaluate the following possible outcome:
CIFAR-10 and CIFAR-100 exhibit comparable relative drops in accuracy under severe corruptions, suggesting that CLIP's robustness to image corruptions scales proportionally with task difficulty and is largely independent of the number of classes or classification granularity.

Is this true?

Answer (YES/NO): NO